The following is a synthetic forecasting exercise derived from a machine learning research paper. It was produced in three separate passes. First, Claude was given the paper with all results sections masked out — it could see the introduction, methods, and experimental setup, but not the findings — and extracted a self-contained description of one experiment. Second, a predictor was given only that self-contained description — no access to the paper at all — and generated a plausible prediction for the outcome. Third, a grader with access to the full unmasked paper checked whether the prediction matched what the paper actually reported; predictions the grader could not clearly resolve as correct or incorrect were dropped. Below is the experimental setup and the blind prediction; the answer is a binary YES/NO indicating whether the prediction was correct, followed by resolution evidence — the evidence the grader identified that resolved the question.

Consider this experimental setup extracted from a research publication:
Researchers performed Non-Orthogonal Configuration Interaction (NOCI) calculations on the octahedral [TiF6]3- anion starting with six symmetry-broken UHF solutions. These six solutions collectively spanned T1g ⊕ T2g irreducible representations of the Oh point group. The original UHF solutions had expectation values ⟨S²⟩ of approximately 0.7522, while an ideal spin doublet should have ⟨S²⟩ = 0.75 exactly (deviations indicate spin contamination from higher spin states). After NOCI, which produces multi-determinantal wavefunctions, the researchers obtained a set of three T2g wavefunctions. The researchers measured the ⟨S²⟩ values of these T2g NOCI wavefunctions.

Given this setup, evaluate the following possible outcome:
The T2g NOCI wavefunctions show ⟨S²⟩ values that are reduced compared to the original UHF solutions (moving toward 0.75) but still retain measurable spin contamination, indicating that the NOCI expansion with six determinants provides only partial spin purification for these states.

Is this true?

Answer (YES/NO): YES